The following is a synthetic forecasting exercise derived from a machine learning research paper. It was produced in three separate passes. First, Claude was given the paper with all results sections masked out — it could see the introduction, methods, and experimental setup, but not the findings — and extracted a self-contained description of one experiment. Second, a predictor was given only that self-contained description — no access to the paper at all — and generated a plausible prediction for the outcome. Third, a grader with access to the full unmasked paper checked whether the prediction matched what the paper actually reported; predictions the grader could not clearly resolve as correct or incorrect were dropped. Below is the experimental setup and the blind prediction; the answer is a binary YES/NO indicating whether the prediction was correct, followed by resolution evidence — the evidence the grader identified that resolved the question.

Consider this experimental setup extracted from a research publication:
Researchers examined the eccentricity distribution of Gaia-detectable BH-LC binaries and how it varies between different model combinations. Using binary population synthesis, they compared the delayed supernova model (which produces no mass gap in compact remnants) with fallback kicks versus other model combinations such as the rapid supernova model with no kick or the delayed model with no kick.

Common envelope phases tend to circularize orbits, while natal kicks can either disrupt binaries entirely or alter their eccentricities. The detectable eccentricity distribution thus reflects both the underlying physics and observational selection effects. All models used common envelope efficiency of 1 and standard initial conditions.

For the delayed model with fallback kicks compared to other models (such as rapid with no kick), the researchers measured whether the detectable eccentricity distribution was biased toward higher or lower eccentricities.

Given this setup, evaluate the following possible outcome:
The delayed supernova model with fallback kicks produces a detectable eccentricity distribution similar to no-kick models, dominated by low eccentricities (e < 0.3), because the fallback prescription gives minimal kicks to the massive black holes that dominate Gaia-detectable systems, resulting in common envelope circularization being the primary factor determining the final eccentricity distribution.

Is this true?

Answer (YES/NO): NO